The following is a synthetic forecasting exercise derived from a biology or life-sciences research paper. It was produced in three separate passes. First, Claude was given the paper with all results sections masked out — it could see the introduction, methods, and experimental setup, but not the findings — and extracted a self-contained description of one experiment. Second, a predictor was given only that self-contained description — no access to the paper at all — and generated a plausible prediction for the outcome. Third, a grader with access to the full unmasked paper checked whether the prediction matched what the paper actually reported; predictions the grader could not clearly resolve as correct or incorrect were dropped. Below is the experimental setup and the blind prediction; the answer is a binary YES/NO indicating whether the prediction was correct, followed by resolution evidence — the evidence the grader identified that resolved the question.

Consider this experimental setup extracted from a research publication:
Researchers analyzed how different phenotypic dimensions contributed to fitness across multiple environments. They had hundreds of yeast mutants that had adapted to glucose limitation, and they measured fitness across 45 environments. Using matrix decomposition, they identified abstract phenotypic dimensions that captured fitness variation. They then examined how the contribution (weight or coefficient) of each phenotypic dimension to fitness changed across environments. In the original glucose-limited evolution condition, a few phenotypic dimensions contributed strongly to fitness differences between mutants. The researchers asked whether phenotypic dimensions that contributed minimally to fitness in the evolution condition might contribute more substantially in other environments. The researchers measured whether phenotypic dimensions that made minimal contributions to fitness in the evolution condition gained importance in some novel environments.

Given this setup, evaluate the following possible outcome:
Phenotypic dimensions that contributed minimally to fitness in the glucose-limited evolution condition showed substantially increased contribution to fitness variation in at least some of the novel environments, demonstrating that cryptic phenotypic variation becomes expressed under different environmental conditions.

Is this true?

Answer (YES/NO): YES